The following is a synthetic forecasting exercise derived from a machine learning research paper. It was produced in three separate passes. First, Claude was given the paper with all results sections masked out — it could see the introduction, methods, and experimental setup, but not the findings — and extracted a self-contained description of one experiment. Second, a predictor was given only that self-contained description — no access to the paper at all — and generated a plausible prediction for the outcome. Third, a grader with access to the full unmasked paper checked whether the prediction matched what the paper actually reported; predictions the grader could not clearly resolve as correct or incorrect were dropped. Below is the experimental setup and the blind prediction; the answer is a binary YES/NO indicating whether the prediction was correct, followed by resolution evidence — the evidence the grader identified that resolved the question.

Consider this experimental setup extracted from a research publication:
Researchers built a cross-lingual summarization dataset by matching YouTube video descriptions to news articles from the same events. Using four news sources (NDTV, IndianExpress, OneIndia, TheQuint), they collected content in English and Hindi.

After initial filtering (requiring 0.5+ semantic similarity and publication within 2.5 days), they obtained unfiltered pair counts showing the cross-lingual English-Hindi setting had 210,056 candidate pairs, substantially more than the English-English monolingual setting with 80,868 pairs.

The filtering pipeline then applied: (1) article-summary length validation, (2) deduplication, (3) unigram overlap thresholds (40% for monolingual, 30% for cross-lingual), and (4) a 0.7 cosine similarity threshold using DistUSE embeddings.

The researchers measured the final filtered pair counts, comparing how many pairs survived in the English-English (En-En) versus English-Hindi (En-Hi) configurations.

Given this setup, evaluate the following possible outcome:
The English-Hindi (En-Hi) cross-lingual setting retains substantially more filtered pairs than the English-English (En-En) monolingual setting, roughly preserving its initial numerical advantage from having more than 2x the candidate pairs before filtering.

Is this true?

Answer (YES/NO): NO